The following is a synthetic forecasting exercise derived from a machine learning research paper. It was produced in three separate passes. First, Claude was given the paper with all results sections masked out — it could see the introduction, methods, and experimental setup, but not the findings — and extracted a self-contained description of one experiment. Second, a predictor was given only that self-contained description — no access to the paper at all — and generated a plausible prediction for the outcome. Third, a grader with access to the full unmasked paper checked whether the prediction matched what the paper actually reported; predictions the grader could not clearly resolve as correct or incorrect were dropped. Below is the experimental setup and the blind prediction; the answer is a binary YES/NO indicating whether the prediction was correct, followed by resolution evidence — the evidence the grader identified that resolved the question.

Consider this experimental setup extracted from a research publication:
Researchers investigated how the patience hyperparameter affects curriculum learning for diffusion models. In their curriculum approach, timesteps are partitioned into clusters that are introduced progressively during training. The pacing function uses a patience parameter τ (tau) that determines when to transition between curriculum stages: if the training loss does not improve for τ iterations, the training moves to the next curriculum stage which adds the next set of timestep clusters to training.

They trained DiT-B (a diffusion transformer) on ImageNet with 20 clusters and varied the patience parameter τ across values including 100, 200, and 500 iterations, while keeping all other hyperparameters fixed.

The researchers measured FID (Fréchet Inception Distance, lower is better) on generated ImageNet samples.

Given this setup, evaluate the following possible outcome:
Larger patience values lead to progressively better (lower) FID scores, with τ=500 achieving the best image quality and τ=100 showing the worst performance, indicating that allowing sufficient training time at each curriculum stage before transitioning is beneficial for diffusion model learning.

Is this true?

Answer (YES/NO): NO